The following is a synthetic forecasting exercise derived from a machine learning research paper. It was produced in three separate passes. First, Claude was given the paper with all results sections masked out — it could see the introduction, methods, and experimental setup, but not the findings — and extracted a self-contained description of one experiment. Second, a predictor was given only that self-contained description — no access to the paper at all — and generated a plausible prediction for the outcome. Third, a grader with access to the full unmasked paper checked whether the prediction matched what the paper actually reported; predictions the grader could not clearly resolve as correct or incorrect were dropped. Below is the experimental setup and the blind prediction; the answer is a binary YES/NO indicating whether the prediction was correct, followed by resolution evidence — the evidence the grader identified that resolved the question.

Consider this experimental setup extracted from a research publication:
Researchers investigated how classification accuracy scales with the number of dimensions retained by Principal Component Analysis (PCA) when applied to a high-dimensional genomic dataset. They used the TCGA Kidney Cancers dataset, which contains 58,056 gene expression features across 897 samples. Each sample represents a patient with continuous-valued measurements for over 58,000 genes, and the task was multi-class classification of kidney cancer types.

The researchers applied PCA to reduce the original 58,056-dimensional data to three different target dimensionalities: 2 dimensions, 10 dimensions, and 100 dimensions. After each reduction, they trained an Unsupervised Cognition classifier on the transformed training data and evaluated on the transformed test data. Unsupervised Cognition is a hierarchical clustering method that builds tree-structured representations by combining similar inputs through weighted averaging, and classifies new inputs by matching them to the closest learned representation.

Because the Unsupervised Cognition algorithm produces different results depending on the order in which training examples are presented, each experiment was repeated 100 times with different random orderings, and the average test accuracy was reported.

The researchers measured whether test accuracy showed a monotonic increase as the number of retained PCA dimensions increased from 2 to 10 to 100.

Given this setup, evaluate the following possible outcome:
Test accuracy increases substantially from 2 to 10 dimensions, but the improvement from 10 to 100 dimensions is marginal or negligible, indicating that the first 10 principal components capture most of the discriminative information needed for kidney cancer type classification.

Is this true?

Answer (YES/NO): NO